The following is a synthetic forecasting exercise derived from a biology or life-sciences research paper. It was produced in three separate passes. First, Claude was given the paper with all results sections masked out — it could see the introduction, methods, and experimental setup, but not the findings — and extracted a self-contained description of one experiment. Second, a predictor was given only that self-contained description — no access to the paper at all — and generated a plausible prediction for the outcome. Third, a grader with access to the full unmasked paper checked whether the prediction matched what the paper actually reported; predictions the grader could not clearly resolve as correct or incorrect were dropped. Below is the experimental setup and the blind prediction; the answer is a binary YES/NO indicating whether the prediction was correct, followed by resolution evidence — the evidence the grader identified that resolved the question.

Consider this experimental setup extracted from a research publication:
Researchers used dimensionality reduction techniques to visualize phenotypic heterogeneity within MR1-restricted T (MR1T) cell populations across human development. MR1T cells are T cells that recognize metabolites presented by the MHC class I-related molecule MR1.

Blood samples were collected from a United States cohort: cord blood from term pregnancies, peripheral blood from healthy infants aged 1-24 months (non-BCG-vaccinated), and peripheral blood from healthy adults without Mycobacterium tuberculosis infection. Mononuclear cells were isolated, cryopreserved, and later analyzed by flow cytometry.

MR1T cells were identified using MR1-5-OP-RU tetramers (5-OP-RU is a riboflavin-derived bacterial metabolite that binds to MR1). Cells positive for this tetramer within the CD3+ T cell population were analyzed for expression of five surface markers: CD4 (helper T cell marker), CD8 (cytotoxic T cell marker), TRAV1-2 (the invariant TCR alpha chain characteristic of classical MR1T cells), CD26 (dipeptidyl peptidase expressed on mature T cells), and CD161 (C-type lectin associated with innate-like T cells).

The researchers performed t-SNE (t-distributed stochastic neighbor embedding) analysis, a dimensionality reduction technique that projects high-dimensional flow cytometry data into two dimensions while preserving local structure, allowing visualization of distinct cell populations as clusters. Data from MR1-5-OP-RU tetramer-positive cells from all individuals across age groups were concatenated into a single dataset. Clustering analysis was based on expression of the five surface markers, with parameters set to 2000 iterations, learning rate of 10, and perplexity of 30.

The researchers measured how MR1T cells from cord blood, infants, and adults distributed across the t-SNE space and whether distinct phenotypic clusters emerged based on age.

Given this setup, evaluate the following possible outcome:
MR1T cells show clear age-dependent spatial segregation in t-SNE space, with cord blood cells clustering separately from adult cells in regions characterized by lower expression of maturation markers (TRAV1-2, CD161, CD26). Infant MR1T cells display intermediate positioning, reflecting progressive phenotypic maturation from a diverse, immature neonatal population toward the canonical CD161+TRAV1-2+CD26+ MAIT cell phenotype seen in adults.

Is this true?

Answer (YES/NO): NO